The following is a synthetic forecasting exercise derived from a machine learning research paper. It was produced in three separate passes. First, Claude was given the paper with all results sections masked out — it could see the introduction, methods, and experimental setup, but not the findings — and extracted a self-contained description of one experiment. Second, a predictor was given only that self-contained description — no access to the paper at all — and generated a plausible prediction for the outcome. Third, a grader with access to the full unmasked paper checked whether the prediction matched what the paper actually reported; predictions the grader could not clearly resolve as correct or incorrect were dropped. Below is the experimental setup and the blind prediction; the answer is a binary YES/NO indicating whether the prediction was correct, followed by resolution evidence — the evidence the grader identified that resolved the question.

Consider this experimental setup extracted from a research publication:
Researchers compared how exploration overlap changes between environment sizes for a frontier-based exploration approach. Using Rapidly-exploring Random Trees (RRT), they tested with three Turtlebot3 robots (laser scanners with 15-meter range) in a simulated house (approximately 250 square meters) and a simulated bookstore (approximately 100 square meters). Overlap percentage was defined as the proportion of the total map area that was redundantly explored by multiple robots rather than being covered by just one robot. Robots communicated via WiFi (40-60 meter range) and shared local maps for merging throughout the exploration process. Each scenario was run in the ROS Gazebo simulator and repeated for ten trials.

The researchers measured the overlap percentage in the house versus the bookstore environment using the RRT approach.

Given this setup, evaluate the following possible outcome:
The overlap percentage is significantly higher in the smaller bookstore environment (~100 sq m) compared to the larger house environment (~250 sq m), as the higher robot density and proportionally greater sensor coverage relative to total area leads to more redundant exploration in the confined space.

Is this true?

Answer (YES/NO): NO